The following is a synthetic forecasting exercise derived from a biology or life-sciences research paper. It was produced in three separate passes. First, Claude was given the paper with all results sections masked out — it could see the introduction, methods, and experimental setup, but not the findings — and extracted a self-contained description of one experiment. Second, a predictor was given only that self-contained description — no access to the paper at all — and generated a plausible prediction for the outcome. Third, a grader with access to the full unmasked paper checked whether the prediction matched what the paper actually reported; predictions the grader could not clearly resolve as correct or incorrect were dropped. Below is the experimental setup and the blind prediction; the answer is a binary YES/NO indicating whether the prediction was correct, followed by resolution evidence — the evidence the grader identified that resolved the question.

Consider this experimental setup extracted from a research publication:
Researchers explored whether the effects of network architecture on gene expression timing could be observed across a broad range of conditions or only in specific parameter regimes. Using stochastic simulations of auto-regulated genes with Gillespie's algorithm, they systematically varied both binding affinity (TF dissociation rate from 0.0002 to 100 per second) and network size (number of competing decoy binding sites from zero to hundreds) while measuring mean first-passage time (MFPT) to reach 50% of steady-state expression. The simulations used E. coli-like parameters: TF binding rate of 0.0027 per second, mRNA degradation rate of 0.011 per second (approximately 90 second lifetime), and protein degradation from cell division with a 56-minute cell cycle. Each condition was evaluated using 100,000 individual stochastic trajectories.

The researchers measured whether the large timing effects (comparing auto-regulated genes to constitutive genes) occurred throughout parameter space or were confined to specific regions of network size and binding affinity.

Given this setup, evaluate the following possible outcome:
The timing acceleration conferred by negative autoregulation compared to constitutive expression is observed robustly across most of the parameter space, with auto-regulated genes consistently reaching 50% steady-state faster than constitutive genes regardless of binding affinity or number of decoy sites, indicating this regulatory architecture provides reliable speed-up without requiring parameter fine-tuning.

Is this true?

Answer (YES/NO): NO